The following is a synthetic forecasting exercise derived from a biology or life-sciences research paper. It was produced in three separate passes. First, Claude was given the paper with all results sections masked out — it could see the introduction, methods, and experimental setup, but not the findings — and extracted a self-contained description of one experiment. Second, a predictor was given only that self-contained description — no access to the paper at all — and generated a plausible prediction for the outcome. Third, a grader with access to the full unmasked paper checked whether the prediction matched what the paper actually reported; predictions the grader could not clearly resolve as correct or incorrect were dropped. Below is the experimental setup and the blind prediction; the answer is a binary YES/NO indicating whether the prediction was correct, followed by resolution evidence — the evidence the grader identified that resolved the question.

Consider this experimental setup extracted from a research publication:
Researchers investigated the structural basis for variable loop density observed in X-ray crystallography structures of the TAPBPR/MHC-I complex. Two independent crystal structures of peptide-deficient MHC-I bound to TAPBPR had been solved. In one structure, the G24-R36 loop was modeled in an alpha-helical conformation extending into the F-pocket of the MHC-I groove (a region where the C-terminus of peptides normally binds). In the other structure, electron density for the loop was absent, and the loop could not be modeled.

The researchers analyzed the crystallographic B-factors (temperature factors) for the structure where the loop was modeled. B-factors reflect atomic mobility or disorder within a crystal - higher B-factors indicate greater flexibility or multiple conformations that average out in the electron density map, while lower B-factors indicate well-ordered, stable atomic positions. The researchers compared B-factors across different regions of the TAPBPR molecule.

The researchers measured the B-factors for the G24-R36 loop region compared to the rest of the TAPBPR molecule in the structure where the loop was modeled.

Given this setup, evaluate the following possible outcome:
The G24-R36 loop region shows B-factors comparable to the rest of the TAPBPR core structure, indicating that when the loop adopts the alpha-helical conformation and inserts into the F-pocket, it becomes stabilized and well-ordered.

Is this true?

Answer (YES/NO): NO